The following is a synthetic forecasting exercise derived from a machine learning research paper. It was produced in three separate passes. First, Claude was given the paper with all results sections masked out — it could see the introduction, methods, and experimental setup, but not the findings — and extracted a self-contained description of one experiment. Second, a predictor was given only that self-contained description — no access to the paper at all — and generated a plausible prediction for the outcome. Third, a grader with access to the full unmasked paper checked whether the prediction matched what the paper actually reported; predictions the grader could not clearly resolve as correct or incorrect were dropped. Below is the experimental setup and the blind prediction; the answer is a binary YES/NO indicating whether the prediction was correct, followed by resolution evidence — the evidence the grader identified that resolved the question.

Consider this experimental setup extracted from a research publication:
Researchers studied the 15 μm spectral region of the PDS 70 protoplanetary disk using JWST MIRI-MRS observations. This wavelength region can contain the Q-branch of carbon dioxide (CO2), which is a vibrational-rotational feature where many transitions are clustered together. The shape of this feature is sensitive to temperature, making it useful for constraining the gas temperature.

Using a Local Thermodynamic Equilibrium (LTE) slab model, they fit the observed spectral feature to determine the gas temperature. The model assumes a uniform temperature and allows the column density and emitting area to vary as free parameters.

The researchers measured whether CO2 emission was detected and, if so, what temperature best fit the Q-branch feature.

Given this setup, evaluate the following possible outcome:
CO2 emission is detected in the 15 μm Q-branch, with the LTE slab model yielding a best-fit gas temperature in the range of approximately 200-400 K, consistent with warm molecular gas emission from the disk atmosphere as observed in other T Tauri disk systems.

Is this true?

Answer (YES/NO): YES